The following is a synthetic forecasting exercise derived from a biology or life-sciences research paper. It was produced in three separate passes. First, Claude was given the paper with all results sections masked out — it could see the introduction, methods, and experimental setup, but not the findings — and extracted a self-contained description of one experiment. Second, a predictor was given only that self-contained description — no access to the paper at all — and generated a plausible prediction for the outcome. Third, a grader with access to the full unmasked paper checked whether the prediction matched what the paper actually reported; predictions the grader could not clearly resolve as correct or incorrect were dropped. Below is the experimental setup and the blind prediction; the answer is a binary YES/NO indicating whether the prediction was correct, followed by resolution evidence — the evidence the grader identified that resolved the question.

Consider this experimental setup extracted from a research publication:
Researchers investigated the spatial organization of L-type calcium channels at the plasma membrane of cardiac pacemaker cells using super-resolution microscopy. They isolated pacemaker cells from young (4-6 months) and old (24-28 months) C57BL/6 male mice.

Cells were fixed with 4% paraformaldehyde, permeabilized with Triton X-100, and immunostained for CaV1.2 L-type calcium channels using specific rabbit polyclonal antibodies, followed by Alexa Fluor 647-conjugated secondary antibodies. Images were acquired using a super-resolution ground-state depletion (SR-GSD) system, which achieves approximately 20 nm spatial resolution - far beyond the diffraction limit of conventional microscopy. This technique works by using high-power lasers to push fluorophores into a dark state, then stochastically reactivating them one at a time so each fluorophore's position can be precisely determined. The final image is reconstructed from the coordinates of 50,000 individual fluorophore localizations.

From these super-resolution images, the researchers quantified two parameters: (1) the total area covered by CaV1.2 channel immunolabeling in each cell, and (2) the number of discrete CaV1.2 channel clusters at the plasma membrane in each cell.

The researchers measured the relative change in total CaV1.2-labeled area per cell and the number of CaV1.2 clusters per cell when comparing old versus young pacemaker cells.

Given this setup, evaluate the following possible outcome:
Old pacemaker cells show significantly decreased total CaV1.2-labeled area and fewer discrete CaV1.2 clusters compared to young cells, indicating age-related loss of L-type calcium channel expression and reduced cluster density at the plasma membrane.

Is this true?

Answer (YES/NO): NO